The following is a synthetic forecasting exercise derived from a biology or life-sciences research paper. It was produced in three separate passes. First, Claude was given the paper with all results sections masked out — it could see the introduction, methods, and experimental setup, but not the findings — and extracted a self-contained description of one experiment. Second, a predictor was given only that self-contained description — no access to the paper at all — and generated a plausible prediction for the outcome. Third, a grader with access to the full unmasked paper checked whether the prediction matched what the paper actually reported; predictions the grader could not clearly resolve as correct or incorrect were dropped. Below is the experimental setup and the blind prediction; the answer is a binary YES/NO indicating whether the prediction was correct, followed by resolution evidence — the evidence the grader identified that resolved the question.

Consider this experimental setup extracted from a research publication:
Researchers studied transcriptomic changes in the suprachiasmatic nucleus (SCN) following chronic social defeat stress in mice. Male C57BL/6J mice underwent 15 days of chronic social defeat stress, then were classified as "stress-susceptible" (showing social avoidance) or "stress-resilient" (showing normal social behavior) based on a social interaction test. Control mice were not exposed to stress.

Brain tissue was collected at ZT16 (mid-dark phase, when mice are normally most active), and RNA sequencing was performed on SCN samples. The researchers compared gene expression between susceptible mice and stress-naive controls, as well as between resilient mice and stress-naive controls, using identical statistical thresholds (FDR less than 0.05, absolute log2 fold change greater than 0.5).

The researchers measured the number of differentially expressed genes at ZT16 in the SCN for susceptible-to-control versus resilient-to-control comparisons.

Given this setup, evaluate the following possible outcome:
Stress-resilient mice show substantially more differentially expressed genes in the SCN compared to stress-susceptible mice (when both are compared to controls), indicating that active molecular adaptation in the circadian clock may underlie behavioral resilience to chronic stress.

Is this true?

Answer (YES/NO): YES